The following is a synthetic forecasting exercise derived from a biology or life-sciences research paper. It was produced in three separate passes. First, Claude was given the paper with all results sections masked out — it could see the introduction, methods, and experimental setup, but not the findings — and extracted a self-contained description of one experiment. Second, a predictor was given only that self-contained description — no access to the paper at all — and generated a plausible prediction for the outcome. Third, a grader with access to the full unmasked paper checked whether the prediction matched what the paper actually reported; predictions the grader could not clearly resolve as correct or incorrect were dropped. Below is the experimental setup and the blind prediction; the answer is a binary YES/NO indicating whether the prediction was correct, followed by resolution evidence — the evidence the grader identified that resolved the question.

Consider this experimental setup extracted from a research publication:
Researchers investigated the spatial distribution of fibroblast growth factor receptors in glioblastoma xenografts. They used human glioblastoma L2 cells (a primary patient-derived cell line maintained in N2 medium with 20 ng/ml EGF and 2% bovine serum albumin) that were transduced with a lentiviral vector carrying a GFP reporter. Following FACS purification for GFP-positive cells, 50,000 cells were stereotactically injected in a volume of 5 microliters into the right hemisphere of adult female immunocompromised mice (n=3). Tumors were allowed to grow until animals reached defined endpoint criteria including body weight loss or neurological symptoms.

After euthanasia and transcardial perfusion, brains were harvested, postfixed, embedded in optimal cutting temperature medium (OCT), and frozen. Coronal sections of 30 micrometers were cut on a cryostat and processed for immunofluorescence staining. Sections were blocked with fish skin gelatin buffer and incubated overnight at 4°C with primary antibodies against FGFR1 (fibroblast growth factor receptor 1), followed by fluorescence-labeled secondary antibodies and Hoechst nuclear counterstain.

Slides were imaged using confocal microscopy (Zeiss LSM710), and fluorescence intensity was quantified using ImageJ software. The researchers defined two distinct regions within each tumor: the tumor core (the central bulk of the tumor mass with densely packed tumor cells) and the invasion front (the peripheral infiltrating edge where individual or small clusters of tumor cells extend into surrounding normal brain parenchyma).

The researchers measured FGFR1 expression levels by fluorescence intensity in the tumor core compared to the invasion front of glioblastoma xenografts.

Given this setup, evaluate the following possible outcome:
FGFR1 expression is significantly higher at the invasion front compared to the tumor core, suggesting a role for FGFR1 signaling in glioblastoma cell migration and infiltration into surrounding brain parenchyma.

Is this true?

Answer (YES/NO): NO